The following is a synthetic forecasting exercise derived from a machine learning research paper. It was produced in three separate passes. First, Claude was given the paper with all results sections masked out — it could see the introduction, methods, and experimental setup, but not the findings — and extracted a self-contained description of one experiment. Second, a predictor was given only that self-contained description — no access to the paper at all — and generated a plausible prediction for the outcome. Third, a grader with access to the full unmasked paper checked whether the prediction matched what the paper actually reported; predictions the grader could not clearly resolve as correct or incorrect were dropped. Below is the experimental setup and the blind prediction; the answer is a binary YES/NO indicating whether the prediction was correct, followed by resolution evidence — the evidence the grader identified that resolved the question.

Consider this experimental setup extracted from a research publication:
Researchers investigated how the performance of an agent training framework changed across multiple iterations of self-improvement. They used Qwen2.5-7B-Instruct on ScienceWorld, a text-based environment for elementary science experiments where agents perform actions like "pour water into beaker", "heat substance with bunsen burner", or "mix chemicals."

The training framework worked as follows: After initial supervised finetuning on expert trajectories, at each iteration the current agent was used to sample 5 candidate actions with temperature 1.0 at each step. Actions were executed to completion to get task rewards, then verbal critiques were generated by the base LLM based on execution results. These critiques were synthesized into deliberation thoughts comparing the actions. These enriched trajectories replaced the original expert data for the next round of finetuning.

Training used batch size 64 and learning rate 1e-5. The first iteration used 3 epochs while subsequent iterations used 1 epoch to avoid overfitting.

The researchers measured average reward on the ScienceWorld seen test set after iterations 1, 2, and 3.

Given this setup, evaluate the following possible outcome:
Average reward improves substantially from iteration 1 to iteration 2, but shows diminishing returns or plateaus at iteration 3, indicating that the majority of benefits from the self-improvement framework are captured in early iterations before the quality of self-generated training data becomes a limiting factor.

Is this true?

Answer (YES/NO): NO